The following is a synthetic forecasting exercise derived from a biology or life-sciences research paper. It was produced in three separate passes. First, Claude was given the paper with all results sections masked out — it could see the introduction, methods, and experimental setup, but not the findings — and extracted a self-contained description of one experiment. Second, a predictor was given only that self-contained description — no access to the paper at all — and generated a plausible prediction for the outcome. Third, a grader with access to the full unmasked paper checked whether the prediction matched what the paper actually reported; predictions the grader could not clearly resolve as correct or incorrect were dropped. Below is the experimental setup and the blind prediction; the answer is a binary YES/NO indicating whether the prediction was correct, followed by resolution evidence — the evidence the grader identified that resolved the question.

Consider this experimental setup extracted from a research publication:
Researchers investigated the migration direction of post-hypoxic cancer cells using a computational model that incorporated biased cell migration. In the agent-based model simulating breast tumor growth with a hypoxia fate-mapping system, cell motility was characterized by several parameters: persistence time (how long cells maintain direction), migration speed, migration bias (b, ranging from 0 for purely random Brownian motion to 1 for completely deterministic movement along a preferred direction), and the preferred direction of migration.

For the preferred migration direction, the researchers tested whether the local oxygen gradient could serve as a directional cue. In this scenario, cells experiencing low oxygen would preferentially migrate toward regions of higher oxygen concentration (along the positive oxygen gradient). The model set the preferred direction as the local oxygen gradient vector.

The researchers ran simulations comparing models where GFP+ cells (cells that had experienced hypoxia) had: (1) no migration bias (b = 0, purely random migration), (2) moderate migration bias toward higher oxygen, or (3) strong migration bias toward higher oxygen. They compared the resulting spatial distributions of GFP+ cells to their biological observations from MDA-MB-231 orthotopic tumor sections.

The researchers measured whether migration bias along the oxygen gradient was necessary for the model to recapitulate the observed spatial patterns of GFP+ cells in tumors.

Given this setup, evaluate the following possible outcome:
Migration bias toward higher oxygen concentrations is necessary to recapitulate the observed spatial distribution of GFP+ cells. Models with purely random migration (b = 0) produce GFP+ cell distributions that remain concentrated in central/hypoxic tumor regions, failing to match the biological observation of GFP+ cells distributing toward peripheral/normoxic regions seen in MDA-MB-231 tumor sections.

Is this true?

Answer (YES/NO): YES